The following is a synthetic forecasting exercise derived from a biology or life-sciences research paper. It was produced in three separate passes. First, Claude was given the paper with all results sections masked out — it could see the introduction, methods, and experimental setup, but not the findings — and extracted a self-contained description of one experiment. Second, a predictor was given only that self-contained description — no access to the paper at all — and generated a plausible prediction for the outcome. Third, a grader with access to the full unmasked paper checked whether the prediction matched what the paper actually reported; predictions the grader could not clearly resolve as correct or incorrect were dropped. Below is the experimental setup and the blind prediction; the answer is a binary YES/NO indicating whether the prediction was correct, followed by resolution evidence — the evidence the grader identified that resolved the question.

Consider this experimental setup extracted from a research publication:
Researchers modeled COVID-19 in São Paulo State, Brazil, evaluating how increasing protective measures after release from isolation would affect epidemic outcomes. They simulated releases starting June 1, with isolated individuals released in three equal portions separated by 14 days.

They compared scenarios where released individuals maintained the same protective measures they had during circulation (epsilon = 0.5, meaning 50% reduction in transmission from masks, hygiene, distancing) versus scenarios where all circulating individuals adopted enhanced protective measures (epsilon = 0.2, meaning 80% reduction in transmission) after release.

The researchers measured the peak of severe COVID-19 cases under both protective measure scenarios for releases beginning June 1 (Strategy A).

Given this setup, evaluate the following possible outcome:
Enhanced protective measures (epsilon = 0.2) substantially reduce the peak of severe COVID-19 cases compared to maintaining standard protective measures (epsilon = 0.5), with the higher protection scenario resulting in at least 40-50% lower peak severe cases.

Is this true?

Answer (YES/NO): YES